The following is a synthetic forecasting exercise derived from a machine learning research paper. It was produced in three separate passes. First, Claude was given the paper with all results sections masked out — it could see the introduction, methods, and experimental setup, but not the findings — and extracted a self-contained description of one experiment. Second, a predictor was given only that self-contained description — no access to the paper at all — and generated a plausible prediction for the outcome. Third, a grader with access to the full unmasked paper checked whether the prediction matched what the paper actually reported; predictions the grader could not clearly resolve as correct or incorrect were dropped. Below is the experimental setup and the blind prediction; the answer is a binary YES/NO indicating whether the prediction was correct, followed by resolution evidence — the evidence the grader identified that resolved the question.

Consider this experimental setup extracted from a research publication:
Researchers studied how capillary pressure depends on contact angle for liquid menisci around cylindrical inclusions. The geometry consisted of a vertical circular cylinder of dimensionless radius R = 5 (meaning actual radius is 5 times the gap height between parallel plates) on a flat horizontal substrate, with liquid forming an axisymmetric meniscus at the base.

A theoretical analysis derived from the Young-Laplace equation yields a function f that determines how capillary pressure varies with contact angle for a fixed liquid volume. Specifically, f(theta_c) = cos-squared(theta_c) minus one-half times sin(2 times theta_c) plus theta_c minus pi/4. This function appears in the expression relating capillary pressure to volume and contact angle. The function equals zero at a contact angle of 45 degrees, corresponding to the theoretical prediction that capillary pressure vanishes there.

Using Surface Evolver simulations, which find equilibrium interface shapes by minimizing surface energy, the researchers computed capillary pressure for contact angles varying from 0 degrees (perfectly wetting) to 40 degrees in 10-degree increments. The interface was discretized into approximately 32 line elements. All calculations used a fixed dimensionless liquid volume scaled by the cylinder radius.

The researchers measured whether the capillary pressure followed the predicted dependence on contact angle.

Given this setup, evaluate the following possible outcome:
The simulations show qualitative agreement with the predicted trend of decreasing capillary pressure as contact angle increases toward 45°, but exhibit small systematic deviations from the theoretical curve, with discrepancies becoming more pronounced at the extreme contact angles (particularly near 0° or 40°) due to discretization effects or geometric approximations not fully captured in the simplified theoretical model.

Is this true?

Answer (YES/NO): NO